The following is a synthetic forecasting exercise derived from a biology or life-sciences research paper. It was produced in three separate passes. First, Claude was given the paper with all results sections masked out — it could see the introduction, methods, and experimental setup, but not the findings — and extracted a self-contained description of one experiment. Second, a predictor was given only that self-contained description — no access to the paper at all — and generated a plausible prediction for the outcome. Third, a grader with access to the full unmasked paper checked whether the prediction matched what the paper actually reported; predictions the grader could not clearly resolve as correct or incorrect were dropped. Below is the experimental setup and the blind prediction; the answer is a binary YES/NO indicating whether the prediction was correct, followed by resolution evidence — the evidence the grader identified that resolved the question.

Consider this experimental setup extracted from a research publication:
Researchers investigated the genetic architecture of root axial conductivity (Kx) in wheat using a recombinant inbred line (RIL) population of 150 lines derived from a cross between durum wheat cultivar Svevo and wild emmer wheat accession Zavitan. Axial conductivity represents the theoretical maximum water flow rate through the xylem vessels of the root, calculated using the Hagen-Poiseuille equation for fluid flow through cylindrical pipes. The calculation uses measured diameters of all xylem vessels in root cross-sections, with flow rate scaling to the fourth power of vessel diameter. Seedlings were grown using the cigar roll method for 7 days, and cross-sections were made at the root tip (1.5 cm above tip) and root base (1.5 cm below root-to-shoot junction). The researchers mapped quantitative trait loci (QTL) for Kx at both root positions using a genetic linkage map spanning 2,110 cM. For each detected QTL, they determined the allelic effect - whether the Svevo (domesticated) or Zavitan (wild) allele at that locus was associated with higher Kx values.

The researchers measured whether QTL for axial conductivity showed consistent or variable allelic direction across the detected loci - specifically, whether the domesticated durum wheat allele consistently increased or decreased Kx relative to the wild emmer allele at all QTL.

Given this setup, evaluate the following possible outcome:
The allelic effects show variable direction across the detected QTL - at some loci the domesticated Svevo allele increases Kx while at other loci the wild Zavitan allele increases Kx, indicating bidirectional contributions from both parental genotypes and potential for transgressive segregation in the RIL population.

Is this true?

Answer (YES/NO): YES